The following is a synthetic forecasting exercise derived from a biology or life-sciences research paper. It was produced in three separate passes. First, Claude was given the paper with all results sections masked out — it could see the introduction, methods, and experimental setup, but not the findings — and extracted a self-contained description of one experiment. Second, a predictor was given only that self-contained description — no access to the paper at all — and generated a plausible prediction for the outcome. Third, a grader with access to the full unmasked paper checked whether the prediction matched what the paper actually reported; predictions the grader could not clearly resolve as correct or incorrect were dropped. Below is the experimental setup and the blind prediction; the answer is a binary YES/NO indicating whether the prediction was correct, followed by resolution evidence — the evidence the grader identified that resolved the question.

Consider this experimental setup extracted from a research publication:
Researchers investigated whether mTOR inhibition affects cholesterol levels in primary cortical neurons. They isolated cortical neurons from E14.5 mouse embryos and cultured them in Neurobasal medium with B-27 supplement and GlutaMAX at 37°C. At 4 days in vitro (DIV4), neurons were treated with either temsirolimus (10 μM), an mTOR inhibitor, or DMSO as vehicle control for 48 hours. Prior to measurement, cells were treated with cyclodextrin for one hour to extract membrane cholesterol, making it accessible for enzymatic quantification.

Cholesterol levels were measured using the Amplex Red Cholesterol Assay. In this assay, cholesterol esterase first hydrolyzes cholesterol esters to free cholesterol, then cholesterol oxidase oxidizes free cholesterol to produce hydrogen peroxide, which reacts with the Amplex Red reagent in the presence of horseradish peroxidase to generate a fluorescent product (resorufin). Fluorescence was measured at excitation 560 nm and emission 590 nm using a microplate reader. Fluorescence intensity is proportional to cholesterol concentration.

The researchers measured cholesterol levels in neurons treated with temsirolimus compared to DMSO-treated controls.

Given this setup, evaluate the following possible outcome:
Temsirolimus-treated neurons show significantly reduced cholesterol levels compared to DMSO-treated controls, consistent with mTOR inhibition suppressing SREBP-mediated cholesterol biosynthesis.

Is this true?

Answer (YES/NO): YES